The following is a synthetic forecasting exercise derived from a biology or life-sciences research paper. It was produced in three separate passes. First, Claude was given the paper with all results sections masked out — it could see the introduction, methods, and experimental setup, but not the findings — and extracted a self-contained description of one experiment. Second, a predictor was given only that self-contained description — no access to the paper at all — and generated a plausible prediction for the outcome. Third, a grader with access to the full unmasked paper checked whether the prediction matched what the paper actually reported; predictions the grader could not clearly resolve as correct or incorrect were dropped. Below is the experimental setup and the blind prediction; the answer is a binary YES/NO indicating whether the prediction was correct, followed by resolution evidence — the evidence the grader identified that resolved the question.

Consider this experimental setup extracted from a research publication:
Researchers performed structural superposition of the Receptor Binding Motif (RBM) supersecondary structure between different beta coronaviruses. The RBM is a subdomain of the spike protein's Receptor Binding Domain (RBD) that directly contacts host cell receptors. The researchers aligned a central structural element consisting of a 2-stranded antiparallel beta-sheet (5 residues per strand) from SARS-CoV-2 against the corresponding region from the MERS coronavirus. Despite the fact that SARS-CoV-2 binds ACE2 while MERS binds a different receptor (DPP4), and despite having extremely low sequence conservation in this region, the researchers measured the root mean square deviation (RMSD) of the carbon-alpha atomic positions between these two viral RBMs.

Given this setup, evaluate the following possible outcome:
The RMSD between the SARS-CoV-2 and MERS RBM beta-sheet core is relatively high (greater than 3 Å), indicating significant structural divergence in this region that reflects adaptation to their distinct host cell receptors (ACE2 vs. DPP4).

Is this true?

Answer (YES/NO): NO